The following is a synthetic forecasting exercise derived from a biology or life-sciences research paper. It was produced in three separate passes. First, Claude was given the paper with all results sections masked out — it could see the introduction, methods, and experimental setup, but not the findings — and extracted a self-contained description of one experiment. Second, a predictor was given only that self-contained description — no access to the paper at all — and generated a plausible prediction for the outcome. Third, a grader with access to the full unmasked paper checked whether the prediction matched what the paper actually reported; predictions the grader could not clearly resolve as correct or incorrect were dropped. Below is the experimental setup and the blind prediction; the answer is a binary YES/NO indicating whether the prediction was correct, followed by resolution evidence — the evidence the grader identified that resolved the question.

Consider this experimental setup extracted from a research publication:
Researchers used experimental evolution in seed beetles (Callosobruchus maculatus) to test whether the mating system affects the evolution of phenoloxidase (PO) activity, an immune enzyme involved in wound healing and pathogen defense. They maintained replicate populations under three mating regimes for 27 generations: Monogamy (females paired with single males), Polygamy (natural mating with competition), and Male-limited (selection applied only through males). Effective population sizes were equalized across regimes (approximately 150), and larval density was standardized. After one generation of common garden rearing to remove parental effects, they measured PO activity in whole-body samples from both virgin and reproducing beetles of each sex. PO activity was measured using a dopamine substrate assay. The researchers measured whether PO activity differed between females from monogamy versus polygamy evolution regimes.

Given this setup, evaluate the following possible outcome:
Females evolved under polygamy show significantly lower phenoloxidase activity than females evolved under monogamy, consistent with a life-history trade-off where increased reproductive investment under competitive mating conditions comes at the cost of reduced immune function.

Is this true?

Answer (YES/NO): NO